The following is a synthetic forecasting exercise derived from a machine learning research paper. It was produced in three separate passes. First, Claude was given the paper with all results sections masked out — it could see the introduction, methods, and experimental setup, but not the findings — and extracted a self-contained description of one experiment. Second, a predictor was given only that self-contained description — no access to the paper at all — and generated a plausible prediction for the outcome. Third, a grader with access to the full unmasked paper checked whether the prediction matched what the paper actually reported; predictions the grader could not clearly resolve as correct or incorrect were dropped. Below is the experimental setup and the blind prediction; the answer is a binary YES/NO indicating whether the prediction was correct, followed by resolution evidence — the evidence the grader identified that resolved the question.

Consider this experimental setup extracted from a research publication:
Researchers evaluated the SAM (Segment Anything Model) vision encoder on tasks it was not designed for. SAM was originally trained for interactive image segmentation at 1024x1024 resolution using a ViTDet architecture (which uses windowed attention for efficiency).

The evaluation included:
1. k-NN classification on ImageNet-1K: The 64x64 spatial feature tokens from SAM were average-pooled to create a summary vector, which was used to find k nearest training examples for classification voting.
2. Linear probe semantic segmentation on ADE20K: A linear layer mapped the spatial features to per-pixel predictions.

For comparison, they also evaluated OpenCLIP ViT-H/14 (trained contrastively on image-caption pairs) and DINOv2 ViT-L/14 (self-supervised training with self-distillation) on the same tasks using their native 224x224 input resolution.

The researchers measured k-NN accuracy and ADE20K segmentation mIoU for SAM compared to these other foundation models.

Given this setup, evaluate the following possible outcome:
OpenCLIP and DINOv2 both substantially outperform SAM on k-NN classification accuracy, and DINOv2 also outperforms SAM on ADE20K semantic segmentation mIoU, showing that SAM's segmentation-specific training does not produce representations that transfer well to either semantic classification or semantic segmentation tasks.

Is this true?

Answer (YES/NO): YES